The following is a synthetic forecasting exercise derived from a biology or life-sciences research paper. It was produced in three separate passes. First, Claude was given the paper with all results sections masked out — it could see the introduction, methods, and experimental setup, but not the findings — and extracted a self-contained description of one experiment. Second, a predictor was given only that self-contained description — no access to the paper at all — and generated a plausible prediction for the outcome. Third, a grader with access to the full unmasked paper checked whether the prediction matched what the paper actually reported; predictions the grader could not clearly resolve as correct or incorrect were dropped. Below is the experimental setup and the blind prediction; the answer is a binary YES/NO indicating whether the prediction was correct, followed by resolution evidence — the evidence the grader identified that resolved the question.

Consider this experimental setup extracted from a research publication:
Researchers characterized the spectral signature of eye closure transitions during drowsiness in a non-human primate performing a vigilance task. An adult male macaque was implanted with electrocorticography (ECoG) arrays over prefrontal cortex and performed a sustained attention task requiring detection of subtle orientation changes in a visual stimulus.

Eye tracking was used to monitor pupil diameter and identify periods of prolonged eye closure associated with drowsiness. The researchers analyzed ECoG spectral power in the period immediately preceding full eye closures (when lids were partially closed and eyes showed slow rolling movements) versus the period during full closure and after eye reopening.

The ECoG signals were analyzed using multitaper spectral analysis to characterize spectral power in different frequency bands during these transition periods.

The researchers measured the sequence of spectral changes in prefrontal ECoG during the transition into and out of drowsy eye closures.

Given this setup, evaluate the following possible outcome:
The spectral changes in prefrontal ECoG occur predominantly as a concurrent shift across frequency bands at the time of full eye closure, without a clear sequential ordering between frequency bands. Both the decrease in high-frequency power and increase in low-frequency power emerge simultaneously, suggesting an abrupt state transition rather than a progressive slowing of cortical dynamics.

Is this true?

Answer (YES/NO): NO